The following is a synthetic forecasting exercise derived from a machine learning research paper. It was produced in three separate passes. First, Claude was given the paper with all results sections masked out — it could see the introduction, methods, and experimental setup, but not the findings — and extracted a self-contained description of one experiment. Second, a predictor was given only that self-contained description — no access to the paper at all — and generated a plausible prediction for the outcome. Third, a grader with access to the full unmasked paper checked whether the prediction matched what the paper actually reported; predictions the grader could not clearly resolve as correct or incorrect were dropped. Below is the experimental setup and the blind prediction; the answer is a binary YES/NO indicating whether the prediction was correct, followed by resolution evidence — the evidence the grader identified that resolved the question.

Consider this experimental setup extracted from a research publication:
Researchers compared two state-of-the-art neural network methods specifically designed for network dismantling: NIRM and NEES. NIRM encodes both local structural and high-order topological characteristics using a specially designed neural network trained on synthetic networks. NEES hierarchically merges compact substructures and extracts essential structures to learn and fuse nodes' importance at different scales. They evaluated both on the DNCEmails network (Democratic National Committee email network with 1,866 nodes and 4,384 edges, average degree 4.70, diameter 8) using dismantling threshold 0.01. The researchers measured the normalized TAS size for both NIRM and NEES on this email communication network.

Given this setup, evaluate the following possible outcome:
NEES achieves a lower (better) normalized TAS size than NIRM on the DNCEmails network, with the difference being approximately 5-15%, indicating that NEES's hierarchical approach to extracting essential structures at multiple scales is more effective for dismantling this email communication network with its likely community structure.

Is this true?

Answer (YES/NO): NO